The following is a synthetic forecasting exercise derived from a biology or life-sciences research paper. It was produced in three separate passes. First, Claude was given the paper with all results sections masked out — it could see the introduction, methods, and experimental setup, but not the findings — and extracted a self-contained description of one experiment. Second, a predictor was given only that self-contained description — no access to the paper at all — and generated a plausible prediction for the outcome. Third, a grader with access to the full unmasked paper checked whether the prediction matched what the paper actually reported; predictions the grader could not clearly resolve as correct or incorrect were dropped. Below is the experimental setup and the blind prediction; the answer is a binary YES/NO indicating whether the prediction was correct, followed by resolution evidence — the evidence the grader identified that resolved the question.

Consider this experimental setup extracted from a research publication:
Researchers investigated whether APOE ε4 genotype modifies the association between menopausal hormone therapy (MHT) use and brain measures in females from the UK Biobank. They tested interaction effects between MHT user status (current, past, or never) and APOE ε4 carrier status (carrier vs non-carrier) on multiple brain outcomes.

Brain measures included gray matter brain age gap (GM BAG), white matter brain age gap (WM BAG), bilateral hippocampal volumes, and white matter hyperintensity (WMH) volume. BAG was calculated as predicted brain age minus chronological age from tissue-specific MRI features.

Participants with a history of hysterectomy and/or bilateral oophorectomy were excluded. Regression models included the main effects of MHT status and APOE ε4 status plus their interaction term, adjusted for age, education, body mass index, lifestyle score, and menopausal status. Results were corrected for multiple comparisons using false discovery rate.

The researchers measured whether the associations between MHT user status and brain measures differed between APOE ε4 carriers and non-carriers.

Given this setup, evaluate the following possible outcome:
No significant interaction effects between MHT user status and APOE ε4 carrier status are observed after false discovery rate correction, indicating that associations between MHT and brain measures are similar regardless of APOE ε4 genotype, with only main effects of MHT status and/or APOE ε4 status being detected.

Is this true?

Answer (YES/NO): YES